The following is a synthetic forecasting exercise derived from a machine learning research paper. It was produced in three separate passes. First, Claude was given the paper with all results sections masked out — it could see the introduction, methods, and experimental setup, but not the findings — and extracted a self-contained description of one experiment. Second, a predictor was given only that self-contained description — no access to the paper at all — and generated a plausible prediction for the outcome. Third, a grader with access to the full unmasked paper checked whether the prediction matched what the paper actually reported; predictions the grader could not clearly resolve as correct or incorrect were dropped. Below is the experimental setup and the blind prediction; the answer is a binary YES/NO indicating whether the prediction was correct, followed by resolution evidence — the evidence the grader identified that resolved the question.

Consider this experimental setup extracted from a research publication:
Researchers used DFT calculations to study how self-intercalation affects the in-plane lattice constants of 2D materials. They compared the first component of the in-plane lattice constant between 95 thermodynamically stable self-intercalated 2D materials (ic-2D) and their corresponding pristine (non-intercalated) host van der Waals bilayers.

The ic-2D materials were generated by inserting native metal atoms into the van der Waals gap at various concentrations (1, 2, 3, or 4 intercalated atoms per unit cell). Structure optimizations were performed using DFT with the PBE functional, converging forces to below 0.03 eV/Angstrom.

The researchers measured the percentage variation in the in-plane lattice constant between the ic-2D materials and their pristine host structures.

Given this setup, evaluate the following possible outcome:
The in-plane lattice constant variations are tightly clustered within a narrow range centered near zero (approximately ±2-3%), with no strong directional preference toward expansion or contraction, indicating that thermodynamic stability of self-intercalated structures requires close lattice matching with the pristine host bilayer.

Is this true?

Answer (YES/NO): NO